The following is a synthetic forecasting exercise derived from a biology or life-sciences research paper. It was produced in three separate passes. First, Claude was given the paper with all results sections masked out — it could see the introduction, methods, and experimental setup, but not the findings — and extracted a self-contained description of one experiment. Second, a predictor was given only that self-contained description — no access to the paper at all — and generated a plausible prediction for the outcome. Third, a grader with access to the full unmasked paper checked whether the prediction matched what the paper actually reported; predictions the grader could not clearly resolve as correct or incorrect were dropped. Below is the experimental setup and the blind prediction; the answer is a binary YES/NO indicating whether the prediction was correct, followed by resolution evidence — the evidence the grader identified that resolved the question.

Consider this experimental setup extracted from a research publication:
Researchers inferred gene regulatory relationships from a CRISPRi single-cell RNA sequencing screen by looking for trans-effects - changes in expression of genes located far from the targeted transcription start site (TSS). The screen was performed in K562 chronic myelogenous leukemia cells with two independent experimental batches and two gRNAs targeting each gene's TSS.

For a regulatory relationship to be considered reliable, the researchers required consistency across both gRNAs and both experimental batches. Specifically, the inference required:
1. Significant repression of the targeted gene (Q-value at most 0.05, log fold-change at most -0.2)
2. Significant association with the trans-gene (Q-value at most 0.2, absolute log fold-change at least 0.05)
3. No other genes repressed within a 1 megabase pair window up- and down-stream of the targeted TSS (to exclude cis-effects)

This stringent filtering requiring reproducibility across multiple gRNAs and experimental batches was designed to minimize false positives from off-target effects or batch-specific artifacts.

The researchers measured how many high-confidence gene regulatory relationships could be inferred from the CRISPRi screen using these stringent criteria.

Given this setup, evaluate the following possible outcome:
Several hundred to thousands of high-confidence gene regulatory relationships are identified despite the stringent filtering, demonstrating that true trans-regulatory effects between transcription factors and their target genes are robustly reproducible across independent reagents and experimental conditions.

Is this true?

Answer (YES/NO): YES